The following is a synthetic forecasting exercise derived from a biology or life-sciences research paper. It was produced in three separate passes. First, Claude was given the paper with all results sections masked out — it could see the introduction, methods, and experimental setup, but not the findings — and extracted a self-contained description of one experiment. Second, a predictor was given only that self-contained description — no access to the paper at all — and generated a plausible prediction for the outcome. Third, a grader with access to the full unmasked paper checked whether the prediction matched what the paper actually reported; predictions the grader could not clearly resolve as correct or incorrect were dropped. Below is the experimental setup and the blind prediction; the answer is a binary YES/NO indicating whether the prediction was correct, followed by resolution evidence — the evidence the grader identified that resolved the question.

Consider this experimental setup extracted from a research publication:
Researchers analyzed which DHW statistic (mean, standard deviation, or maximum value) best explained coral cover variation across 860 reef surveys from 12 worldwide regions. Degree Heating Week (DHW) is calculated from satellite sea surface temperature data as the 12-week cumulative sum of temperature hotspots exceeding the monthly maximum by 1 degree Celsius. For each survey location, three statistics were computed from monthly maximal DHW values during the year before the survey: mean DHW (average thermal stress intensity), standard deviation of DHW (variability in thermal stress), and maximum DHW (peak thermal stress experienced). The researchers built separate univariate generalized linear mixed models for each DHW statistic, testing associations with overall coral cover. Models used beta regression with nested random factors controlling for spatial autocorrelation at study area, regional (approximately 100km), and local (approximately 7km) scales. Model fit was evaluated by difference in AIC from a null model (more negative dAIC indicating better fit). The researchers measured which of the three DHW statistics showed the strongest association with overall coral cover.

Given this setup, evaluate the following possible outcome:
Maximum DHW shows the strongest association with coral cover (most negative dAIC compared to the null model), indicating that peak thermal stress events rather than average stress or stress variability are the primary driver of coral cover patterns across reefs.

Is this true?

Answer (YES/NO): YES